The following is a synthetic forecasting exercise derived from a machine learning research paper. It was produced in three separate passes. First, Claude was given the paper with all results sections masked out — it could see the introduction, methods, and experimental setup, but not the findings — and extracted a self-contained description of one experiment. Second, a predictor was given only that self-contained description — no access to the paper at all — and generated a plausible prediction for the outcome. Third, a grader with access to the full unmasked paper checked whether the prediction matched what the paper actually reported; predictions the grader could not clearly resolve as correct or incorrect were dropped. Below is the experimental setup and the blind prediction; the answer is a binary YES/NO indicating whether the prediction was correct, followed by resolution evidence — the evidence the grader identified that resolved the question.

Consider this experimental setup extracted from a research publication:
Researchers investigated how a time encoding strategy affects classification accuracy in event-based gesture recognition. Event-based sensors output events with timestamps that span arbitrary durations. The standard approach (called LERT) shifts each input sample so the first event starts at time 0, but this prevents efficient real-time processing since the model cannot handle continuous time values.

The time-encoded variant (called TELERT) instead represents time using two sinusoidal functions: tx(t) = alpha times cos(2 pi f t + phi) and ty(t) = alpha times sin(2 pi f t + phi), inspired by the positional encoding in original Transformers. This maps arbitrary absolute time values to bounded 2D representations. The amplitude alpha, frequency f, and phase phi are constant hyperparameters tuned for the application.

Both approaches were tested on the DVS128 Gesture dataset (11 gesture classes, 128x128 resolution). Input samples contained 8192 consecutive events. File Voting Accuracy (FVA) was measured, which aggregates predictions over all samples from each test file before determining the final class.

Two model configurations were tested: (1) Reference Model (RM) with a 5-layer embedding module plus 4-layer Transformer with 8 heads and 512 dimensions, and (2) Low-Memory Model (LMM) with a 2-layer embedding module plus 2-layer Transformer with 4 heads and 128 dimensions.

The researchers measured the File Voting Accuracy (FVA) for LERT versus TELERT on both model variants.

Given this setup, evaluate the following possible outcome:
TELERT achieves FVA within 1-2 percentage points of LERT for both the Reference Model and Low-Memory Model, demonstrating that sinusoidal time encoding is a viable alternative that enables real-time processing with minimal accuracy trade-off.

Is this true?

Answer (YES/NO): YES